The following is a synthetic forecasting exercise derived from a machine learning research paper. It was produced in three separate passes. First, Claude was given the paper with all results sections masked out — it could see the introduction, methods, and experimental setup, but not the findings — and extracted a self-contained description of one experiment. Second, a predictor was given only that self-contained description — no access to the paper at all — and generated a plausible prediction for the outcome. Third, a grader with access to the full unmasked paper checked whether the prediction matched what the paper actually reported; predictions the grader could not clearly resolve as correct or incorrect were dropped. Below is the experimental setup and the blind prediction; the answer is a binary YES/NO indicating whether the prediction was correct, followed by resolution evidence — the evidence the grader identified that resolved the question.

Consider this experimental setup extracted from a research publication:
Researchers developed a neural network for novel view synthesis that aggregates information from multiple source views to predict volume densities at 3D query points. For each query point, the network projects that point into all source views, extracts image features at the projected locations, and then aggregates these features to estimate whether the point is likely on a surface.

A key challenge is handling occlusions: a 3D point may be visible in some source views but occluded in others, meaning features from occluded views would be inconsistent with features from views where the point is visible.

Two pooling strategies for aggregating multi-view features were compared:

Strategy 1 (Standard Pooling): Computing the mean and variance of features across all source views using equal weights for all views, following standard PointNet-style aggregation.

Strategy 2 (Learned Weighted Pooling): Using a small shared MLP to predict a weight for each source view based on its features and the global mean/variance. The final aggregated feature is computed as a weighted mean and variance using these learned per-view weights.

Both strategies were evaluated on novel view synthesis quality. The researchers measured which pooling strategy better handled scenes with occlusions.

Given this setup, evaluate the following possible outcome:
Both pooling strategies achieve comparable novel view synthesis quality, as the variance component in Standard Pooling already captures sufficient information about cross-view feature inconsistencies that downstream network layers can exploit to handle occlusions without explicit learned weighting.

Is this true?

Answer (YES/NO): NO